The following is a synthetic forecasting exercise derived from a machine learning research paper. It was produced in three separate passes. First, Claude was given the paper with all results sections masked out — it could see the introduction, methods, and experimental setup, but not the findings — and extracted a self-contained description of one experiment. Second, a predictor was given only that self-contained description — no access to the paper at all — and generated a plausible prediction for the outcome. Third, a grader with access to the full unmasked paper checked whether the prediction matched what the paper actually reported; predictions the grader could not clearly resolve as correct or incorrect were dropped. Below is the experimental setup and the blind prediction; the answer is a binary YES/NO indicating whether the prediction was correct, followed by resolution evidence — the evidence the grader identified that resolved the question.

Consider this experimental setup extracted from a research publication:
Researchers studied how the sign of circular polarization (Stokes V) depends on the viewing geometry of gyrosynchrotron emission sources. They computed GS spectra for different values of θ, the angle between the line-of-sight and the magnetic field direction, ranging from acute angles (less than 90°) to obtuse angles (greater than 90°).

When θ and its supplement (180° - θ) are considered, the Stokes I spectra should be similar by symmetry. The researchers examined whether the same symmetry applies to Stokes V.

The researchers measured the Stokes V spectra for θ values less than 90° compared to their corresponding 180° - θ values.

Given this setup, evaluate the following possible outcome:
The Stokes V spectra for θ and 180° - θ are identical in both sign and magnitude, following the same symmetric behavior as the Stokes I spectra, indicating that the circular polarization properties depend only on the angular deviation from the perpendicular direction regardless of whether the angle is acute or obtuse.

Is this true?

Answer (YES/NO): NO